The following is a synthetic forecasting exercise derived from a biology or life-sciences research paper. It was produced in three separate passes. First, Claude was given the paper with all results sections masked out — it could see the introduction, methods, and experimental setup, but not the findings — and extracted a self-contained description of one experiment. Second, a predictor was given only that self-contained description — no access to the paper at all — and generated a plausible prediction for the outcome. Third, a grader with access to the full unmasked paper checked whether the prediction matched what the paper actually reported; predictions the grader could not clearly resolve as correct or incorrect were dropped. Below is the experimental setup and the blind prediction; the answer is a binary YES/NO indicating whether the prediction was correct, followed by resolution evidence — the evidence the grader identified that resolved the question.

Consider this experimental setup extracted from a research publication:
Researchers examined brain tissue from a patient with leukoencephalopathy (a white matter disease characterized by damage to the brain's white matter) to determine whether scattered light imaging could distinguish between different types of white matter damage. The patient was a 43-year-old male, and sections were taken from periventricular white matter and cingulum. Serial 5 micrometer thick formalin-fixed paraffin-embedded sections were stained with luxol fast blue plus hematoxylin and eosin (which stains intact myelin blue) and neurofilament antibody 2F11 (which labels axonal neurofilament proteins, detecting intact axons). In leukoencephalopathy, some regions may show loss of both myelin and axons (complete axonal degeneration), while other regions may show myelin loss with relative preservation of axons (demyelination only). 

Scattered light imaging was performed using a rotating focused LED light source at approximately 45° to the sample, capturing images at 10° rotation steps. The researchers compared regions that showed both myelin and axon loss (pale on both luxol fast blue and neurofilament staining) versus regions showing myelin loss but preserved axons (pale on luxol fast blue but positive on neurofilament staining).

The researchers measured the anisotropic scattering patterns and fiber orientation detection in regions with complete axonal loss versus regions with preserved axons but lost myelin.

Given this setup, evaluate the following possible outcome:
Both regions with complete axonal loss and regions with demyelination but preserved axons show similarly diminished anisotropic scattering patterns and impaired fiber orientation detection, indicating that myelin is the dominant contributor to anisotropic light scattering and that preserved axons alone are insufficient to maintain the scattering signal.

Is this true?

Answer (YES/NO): NO